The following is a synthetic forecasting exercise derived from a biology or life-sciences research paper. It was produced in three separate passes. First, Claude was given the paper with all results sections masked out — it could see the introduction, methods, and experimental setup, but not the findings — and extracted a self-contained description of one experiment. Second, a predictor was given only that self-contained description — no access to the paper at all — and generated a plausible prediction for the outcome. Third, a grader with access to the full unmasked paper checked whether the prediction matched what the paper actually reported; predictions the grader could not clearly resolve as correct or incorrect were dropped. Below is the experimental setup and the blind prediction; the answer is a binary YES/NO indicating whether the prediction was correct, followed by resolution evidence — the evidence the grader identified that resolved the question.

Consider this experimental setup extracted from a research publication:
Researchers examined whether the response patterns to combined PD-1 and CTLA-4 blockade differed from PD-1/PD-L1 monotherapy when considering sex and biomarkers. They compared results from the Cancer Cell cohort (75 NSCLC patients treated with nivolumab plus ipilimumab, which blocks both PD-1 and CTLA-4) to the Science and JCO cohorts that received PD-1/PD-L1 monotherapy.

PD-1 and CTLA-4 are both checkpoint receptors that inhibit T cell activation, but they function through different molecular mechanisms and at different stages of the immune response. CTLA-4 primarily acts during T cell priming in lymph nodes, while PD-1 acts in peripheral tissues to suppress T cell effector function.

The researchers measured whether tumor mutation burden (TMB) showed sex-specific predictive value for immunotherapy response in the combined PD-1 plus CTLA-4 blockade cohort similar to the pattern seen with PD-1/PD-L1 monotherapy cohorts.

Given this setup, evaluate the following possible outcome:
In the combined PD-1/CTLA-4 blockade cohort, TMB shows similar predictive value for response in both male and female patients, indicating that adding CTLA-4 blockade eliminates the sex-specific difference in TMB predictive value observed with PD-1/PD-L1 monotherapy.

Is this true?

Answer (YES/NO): NO